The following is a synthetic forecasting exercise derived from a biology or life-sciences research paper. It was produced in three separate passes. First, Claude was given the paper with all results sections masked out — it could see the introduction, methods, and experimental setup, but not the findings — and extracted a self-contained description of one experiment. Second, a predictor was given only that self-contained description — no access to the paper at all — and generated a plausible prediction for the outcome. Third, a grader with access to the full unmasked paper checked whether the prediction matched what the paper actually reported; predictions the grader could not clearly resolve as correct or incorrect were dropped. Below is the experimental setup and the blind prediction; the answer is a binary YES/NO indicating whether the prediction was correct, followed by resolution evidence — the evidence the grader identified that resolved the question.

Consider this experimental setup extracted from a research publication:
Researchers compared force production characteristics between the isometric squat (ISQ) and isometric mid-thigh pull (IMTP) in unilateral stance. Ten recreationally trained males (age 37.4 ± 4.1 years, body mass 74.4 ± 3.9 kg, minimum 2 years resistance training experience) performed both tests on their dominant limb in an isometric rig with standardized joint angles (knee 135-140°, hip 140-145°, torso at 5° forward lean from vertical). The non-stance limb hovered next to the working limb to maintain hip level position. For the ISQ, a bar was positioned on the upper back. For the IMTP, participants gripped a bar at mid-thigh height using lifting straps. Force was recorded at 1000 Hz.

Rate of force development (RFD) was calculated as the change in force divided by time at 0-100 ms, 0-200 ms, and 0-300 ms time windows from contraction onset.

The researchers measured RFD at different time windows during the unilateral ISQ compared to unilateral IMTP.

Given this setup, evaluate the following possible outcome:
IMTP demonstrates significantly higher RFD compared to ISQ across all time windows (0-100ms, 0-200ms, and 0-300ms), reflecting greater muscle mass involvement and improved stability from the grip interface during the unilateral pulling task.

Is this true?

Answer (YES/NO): NO